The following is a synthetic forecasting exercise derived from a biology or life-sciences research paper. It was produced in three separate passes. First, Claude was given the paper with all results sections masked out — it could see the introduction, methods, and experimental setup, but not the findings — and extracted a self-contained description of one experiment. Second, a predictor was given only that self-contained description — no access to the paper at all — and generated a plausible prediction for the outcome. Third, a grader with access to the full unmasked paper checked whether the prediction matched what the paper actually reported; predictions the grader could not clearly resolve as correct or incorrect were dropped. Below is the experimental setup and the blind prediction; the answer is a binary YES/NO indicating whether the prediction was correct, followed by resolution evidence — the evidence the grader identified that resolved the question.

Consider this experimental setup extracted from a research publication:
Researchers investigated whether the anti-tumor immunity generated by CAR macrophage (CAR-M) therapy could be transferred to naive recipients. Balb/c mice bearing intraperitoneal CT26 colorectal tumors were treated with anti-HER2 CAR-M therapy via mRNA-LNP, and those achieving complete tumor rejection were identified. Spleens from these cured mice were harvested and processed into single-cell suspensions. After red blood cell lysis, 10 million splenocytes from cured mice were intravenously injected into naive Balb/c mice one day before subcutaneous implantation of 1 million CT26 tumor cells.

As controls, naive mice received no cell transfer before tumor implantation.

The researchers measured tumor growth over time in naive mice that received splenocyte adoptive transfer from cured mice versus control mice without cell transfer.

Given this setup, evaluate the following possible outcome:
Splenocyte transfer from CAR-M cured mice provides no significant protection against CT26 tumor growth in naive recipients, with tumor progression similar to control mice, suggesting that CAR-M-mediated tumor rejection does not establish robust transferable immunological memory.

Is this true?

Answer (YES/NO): NO